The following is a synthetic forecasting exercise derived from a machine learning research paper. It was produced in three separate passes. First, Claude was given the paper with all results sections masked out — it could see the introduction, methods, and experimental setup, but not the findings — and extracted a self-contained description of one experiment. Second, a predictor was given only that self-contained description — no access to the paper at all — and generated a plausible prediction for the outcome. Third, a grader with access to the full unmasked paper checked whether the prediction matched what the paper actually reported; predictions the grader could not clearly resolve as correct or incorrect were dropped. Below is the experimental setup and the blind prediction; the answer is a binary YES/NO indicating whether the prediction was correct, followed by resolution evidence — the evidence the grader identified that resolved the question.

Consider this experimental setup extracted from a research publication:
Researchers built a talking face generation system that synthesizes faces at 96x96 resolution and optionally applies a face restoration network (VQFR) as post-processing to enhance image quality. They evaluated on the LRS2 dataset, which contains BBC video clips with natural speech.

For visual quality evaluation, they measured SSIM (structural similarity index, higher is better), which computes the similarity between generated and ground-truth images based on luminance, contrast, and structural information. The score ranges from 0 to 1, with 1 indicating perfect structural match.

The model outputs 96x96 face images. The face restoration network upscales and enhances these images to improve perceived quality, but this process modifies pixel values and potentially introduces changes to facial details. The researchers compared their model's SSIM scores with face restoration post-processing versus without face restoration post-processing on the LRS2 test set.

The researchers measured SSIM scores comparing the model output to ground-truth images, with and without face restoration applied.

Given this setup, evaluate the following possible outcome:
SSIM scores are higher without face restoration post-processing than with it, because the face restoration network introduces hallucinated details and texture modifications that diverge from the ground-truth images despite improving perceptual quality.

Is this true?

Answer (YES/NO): YES